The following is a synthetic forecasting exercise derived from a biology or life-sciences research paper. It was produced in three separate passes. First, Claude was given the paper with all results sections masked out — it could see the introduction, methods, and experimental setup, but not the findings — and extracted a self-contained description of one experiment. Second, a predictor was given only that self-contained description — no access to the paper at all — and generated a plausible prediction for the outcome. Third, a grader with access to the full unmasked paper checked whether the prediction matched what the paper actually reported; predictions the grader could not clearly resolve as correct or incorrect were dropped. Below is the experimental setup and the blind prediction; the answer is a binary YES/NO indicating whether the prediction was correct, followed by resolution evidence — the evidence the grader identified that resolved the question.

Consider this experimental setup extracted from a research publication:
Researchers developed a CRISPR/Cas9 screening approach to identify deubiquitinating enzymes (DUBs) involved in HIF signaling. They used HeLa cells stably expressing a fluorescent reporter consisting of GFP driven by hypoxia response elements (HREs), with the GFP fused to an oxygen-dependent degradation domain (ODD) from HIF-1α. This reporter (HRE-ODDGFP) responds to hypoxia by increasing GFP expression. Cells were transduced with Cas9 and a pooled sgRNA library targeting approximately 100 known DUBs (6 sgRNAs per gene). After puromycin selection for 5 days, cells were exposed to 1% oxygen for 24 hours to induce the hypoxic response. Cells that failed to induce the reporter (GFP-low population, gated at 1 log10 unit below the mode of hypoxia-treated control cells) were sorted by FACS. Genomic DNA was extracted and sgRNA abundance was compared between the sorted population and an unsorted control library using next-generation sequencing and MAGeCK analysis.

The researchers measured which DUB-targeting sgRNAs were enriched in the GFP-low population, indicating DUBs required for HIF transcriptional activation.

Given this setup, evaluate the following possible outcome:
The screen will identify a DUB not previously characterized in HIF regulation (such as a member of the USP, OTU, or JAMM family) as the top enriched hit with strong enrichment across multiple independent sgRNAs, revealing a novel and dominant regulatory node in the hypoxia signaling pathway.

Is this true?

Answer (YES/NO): NO